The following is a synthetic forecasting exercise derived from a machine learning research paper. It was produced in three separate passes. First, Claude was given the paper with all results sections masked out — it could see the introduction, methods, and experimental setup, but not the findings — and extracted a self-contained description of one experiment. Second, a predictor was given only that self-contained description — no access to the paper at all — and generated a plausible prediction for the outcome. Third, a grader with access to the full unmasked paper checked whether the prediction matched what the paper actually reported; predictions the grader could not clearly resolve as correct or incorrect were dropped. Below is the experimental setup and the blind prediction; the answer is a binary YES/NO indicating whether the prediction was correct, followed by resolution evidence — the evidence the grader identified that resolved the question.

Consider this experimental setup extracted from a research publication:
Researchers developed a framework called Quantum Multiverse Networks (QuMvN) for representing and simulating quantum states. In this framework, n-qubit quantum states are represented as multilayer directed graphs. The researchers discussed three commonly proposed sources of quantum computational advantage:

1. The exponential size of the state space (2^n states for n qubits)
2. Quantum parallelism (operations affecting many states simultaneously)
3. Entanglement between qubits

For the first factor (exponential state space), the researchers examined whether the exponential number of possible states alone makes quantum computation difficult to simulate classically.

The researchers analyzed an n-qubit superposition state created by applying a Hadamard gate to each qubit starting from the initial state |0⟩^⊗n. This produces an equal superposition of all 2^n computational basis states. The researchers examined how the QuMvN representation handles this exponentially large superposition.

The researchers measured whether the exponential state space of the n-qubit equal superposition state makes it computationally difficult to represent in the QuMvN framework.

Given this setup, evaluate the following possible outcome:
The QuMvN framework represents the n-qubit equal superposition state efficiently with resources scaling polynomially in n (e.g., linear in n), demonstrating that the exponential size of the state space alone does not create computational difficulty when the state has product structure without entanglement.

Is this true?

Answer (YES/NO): YES